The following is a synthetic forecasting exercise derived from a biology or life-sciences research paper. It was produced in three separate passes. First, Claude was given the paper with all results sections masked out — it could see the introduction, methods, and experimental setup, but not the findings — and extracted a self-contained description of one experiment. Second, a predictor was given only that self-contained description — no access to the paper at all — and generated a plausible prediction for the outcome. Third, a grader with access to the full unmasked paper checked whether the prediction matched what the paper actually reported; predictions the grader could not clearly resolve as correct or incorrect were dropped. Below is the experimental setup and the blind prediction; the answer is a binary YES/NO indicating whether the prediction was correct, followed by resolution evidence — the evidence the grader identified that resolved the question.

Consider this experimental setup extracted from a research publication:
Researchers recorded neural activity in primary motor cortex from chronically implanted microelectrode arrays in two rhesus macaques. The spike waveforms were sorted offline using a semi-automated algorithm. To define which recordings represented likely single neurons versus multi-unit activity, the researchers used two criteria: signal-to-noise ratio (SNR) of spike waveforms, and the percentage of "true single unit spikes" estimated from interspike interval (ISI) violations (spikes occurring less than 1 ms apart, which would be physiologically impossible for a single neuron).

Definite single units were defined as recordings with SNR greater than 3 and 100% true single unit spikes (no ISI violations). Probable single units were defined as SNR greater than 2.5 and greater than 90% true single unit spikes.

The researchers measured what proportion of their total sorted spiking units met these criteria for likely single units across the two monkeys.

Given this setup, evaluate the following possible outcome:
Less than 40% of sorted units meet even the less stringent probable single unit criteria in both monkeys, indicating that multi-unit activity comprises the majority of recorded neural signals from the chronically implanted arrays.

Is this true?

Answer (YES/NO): NO